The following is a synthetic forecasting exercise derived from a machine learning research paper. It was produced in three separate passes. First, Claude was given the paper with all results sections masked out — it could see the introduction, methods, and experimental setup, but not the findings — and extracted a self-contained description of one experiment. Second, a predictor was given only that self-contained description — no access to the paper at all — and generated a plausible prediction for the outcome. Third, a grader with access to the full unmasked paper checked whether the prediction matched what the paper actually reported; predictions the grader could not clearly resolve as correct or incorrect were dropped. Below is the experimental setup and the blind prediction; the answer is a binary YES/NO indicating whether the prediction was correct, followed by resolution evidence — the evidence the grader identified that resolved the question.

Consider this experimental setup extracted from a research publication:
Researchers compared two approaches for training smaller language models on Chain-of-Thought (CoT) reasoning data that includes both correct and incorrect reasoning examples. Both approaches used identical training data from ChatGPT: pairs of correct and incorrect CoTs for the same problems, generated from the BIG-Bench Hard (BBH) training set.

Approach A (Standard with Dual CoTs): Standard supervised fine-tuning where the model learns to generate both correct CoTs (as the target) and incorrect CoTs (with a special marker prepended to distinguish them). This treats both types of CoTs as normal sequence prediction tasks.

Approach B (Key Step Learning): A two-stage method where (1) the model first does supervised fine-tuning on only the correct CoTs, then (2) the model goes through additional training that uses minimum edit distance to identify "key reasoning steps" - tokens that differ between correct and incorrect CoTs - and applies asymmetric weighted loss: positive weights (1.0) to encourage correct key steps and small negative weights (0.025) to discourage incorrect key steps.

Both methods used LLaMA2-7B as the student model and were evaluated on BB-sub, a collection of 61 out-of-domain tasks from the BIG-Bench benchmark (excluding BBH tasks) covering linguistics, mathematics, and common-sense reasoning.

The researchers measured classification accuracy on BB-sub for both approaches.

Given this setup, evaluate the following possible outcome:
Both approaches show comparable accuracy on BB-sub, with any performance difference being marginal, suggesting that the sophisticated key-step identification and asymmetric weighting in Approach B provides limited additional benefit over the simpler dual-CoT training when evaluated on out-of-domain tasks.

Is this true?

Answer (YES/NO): YES